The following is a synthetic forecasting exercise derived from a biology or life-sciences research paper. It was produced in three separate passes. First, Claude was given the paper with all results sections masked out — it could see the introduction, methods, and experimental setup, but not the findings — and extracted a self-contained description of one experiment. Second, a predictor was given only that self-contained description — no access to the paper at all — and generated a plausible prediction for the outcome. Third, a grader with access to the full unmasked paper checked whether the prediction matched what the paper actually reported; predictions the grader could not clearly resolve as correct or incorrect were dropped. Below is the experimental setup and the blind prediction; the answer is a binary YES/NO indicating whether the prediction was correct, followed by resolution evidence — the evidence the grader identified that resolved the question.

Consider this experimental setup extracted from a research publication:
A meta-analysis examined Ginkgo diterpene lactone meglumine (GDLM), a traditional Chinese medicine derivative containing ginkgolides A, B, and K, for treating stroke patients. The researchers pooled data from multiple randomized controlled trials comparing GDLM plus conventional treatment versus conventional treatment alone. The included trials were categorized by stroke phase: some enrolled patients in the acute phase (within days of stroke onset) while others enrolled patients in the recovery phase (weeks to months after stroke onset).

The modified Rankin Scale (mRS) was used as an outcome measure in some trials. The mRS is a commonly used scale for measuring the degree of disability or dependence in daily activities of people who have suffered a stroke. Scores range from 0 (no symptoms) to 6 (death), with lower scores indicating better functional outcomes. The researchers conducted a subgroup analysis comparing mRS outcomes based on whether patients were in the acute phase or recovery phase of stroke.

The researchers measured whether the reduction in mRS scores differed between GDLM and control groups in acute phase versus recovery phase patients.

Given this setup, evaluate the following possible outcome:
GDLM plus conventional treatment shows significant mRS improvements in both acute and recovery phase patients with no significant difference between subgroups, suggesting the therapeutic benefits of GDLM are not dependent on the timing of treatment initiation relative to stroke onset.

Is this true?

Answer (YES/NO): NO